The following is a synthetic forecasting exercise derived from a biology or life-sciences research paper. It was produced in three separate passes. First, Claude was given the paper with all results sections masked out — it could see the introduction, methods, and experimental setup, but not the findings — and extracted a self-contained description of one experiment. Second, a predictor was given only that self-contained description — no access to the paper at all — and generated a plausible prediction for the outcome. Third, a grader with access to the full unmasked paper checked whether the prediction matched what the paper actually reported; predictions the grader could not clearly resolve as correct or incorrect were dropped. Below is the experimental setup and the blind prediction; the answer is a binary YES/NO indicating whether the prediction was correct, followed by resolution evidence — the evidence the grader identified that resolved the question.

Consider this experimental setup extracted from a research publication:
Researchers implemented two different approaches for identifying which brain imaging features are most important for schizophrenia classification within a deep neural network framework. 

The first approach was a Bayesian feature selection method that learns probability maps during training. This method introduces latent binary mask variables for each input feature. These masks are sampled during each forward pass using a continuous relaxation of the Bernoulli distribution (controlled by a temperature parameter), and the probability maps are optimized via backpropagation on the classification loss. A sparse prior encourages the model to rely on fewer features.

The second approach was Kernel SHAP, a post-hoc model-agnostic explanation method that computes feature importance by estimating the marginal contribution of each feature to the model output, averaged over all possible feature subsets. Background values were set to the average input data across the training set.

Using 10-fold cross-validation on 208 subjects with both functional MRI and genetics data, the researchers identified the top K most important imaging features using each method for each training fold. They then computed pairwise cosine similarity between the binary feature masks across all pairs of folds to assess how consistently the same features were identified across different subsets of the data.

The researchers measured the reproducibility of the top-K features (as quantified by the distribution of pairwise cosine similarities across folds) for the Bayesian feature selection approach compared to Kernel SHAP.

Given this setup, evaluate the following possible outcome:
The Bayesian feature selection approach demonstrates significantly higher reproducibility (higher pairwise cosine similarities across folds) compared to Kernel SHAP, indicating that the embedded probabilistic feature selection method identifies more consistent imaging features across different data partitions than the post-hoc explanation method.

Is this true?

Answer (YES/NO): YES